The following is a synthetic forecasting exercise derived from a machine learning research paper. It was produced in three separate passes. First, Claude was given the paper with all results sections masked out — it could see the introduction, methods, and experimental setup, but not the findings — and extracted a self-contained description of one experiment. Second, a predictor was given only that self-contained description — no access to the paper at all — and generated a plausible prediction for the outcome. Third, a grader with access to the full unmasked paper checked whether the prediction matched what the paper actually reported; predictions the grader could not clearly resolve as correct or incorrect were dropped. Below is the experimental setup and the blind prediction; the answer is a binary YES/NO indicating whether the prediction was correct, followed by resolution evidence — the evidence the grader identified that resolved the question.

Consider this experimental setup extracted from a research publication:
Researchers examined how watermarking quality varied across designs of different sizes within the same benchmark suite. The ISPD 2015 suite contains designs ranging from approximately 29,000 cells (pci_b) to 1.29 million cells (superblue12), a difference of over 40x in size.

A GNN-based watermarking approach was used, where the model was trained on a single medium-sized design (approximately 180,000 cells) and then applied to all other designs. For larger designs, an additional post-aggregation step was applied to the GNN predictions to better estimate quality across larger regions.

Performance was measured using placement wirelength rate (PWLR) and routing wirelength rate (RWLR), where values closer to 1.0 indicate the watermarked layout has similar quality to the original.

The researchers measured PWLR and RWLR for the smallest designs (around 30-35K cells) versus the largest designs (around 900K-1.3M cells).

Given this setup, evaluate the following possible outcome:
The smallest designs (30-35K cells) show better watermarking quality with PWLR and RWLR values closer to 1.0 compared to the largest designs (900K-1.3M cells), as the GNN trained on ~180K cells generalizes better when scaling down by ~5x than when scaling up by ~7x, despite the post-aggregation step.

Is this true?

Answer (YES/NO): NO